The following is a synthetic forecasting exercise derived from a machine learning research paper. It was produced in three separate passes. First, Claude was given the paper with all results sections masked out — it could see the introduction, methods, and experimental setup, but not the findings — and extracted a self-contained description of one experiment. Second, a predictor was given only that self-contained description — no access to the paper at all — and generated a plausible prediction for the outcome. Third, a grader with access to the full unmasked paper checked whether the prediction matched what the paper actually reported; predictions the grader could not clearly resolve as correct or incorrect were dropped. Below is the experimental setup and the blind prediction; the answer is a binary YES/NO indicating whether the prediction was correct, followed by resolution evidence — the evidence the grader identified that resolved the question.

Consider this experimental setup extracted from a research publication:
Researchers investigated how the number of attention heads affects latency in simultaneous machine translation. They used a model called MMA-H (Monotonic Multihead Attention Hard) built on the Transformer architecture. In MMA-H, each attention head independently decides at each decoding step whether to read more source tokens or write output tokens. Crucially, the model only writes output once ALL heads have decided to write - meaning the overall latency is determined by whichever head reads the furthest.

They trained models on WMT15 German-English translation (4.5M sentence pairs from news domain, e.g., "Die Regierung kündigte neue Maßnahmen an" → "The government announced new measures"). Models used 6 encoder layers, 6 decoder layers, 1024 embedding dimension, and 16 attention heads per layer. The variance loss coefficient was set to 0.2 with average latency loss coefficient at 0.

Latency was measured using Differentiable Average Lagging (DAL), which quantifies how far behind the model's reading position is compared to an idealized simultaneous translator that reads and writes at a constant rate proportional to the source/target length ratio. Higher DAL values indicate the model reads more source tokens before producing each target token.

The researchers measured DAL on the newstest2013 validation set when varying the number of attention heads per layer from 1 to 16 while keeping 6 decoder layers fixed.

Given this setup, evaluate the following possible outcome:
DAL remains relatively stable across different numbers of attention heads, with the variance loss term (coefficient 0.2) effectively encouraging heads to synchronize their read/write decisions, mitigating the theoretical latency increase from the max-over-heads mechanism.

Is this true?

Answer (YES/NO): NO